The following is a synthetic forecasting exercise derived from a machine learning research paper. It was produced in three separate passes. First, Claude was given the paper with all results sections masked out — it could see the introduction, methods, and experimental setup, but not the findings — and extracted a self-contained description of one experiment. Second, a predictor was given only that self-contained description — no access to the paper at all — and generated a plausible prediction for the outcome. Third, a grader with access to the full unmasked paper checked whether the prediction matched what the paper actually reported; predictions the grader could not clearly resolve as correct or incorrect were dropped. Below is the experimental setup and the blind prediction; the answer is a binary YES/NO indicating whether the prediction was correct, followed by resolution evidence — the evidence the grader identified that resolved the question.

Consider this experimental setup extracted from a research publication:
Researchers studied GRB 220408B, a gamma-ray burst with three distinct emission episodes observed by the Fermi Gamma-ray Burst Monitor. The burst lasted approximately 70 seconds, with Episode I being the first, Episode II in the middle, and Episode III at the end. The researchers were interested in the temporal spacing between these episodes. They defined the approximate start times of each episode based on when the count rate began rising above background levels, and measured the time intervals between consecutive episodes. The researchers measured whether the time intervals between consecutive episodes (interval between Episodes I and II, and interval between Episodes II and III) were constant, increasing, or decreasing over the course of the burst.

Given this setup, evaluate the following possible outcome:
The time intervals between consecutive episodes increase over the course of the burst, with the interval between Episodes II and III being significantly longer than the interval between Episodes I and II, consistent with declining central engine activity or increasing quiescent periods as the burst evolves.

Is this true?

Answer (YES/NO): YES